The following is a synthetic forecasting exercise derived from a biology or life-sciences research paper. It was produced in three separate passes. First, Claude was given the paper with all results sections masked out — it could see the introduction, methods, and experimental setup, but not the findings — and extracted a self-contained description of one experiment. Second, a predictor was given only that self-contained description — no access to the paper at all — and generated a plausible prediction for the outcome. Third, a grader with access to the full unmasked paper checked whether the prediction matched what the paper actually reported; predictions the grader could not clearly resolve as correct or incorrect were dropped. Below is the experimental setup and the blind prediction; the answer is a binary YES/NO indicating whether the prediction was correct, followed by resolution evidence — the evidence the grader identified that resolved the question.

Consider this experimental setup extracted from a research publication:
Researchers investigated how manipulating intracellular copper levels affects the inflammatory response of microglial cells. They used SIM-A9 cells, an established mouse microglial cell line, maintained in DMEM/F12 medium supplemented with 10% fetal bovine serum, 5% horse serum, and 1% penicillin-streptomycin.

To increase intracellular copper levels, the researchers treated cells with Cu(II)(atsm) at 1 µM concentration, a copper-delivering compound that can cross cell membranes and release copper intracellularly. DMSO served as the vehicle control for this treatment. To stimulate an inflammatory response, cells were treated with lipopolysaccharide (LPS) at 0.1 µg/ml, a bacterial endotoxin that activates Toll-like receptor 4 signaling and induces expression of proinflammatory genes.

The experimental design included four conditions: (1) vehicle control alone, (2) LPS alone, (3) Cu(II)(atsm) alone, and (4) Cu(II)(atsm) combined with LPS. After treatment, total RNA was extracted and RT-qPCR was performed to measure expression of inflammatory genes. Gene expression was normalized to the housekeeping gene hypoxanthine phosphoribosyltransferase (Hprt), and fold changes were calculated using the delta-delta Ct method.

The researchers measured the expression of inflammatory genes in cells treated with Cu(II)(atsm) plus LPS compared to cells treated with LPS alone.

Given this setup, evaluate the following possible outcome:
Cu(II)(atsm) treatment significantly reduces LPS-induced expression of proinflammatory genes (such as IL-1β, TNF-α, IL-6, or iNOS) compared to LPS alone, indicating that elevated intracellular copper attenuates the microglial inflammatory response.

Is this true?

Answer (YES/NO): YES